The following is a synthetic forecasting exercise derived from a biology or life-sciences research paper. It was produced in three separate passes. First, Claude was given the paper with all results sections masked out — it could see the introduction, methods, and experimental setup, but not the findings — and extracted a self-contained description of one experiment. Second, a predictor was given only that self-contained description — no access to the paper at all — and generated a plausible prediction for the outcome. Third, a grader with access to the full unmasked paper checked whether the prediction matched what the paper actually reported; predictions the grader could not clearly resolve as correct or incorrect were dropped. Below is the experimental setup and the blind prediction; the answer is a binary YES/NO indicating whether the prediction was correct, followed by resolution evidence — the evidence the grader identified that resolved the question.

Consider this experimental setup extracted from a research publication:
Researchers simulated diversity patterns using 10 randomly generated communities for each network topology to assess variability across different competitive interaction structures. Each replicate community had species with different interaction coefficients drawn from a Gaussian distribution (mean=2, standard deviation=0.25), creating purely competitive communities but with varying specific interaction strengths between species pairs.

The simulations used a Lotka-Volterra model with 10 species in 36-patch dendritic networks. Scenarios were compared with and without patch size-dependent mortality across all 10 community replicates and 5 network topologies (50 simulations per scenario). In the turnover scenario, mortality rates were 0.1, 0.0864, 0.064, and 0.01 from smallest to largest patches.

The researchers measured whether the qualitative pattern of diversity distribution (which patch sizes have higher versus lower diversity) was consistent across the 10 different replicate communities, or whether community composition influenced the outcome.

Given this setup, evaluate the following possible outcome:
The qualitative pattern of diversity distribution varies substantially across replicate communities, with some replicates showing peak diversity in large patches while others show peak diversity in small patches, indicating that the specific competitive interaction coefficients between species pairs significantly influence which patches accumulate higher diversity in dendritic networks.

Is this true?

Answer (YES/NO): NO